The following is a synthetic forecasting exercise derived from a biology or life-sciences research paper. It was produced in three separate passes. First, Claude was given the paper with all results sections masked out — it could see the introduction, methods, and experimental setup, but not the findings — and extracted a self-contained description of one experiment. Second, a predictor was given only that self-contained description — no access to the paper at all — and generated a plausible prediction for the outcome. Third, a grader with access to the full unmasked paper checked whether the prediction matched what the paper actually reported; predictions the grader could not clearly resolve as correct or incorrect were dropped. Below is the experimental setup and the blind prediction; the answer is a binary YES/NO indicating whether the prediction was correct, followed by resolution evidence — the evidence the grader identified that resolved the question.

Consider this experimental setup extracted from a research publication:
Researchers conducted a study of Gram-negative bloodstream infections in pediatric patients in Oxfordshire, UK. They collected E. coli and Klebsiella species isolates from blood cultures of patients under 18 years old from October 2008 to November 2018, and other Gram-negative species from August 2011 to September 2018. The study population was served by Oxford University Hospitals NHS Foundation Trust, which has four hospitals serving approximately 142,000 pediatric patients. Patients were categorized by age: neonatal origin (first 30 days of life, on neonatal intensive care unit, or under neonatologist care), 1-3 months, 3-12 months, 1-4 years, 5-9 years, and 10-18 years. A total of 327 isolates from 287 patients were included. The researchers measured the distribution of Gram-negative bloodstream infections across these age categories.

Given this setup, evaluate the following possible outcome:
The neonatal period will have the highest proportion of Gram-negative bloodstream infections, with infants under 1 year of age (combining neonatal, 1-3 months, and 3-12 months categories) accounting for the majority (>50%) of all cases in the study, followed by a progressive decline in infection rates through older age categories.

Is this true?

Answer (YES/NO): NO